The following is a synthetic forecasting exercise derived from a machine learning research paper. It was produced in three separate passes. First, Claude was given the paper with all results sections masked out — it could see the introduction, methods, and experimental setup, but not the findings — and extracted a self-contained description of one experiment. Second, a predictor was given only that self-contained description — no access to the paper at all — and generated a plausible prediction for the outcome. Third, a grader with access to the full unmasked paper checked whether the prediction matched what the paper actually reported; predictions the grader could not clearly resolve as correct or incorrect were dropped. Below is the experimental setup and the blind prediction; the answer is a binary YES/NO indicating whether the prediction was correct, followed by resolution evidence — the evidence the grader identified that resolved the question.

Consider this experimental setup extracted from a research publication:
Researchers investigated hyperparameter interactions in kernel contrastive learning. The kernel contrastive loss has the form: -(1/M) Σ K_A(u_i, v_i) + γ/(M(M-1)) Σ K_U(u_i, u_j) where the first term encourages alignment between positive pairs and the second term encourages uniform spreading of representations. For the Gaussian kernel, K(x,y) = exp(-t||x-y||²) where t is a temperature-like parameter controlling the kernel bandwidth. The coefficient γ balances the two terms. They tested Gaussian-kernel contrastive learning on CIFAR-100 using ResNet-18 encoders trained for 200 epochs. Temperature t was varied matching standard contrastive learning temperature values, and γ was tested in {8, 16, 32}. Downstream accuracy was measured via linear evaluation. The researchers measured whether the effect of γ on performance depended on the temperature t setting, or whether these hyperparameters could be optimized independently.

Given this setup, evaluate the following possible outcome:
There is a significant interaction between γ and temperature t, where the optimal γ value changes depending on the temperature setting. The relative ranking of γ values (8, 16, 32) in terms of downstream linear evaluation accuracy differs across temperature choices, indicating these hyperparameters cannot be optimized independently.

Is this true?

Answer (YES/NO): NO